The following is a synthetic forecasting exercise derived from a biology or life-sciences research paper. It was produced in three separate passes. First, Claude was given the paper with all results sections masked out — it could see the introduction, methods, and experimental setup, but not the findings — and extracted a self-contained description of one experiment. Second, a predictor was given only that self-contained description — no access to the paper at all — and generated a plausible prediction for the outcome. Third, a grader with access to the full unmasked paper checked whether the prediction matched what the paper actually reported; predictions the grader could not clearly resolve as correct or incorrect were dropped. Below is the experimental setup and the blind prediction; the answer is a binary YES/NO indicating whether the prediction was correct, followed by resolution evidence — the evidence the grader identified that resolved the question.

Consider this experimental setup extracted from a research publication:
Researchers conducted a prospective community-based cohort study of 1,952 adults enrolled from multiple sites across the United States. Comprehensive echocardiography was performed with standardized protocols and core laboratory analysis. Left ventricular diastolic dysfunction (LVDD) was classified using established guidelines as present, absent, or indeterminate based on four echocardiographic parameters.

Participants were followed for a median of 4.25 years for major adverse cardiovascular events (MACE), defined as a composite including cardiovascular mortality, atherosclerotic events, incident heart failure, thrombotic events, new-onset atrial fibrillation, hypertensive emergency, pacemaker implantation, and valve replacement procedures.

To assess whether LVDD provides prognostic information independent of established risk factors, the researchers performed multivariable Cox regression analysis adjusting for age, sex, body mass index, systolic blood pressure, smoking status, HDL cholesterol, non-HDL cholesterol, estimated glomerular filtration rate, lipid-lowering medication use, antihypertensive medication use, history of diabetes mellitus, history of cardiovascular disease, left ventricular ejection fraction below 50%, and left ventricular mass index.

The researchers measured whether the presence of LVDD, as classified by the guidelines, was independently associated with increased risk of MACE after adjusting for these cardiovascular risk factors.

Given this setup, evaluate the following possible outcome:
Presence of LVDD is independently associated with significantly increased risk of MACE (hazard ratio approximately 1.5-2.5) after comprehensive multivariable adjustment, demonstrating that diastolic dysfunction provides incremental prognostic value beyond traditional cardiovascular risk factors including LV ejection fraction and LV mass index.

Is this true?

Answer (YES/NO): NO